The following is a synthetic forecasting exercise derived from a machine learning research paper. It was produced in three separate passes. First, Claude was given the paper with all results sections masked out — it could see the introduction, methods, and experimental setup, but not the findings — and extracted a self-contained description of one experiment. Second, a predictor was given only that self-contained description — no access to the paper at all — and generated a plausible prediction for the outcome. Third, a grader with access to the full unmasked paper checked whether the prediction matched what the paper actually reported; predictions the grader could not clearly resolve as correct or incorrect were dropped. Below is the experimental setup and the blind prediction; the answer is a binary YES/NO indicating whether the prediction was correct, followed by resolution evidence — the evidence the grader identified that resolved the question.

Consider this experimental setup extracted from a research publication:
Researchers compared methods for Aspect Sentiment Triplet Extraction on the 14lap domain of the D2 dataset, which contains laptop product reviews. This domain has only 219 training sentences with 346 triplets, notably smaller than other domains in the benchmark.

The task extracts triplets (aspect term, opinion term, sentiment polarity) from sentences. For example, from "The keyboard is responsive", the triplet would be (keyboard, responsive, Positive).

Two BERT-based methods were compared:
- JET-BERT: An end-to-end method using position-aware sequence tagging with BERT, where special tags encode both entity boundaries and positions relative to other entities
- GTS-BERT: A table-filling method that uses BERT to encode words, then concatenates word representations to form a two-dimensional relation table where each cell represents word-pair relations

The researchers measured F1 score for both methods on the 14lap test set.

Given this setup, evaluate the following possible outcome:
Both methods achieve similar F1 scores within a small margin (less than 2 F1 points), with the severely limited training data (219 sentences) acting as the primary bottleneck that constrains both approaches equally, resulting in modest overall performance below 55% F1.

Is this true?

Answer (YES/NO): NO